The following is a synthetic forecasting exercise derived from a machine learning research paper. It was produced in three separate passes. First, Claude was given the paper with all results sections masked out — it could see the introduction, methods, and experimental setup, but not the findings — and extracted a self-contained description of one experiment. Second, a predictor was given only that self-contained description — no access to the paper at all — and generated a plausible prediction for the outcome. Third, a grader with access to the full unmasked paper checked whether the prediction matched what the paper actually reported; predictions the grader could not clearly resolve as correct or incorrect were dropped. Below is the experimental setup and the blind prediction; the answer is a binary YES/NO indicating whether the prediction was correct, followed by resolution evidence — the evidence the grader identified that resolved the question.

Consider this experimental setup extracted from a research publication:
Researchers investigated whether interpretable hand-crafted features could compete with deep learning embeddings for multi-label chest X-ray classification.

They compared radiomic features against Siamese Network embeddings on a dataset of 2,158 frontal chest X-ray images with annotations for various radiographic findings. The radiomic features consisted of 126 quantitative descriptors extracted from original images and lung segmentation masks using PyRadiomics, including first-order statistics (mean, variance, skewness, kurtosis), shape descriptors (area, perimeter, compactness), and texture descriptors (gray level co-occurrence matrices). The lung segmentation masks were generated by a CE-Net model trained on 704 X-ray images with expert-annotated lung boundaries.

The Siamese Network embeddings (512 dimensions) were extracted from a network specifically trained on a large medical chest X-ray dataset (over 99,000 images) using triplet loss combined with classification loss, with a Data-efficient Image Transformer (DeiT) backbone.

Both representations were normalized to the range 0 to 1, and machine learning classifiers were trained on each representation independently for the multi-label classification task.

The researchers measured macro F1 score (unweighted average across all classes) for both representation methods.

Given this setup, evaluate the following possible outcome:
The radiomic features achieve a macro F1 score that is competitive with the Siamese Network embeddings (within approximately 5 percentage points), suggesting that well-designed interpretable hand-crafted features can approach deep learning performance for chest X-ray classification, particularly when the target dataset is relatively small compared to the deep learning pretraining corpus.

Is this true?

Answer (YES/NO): NO